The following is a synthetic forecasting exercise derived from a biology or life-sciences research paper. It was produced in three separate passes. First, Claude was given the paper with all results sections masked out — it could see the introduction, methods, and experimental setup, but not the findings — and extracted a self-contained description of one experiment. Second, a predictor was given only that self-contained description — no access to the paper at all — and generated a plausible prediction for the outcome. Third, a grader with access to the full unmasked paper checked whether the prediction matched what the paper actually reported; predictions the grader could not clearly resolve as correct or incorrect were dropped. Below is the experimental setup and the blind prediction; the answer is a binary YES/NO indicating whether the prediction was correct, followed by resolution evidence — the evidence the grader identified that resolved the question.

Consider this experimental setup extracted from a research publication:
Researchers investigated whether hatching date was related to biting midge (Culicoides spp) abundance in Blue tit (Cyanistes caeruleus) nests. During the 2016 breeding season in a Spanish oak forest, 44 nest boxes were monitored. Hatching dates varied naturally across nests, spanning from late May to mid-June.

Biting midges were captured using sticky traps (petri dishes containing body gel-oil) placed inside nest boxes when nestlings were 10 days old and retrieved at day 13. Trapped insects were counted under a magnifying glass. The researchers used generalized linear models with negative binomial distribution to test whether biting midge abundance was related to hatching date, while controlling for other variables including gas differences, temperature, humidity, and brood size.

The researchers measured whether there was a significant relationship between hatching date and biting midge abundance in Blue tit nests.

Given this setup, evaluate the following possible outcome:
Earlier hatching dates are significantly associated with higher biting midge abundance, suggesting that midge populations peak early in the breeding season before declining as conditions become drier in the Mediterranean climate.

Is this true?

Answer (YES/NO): NO